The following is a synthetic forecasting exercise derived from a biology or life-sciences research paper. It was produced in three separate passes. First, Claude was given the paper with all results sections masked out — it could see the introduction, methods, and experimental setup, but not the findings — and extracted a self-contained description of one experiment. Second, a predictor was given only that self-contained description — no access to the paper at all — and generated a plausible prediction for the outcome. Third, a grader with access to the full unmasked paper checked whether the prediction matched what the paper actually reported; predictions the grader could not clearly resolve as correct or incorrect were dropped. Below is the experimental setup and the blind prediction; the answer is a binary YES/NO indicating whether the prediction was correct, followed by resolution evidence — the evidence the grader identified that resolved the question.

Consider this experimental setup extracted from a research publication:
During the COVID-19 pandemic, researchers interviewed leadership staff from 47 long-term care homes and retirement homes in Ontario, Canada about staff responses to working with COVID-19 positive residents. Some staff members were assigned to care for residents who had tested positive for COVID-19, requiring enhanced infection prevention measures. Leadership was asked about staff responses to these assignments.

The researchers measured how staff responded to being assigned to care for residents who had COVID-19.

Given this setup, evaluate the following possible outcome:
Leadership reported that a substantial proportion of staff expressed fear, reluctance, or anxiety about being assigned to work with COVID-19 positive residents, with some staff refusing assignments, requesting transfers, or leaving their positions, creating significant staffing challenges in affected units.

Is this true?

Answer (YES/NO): YES